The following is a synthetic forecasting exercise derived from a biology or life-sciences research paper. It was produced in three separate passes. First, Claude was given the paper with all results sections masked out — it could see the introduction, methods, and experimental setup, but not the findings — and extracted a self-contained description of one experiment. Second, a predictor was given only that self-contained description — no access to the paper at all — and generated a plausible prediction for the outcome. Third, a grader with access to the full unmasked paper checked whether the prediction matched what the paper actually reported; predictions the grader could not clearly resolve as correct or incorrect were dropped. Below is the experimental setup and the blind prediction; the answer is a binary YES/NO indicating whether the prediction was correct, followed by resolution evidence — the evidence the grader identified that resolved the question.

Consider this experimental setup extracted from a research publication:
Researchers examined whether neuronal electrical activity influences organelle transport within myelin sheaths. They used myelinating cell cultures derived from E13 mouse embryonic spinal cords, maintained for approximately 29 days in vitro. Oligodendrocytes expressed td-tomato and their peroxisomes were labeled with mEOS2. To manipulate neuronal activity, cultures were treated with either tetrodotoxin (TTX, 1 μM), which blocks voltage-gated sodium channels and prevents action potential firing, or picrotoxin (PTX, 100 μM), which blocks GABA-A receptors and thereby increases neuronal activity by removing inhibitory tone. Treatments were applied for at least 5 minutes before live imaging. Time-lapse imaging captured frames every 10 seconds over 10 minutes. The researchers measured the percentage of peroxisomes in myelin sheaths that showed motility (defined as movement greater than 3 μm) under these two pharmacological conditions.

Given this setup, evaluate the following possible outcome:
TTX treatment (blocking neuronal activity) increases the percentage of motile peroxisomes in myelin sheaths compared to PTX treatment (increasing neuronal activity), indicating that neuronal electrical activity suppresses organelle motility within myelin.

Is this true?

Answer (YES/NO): NO